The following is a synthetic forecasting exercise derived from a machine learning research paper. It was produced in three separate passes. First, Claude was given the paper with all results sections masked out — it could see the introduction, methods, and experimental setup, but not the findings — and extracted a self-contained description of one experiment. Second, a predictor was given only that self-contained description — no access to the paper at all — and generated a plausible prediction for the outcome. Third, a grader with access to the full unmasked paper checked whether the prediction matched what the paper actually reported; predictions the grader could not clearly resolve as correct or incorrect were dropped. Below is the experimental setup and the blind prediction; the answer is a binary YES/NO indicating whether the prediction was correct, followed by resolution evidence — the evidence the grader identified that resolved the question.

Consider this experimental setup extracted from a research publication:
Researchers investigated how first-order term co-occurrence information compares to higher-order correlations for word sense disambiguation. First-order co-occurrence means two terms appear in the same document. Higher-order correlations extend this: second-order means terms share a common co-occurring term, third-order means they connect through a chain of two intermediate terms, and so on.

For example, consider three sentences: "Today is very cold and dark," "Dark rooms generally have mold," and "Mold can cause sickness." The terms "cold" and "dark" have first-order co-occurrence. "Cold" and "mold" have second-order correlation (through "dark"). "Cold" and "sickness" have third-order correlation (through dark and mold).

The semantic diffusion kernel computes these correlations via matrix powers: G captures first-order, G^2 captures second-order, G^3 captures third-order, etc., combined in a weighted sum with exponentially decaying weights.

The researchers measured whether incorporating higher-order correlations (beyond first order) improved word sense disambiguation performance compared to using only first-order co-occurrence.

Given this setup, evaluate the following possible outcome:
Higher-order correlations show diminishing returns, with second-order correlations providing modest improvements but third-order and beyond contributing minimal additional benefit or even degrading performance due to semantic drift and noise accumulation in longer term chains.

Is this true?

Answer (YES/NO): YES